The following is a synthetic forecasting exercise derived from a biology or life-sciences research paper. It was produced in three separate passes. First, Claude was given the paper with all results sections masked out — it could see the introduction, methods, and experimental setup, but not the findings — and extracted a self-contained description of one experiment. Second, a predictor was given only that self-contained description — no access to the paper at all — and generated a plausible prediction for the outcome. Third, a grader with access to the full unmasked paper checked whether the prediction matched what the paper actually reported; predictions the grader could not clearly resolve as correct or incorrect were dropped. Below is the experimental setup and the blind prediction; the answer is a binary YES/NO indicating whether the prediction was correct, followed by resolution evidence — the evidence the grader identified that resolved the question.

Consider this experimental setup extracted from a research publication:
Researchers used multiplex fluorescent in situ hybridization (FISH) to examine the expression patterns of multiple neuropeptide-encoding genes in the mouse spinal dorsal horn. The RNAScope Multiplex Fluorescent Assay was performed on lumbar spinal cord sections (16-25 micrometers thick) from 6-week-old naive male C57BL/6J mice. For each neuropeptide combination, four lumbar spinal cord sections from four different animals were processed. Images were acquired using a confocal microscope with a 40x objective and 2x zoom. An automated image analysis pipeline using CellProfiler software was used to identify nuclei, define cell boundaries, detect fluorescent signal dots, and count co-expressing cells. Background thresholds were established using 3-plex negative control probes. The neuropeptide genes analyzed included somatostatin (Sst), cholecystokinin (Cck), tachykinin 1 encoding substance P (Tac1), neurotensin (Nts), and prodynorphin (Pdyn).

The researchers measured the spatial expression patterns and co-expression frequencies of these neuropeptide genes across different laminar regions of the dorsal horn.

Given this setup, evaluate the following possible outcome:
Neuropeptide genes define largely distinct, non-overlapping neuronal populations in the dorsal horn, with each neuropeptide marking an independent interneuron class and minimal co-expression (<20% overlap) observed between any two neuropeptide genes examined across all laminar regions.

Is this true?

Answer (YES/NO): NO